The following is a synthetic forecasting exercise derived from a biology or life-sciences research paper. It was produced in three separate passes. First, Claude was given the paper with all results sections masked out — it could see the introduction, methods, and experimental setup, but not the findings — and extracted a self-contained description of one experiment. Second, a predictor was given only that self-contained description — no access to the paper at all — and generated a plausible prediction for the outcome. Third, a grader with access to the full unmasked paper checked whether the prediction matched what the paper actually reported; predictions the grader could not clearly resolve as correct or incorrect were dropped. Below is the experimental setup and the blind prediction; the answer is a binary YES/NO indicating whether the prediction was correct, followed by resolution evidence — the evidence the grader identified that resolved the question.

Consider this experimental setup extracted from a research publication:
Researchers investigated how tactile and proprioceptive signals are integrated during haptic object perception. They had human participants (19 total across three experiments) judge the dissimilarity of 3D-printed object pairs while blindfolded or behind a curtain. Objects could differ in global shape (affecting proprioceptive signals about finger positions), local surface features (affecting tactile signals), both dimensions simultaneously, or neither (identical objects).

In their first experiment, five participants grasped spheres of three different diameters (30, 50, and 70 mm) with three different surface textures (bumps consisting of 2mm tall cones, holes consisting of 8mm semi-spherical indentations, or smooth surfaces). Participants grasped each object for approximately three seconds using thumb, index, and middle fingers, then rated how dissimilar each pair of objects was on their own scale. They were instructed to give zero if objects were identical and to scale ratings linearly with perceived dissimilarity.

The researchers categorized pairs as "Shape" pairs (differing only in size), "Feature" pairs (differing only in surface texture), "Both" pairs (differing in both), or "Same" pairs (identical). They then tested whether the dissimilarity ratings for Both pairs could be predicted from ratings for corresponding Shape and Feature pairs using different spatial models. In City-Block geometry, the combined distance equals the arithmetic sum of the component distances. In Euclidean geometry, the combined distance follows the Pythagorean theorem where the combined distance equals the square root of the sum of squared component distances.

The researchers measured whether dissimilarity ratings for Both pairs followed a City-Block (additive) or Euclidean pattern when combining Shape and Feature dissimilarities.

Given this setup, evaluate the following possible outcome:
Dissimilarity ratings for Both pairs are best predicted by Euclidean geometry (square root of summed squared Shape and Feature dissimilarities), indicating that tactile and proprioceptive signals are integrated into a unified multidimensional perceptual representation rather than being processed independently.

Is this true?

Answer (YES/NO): NO